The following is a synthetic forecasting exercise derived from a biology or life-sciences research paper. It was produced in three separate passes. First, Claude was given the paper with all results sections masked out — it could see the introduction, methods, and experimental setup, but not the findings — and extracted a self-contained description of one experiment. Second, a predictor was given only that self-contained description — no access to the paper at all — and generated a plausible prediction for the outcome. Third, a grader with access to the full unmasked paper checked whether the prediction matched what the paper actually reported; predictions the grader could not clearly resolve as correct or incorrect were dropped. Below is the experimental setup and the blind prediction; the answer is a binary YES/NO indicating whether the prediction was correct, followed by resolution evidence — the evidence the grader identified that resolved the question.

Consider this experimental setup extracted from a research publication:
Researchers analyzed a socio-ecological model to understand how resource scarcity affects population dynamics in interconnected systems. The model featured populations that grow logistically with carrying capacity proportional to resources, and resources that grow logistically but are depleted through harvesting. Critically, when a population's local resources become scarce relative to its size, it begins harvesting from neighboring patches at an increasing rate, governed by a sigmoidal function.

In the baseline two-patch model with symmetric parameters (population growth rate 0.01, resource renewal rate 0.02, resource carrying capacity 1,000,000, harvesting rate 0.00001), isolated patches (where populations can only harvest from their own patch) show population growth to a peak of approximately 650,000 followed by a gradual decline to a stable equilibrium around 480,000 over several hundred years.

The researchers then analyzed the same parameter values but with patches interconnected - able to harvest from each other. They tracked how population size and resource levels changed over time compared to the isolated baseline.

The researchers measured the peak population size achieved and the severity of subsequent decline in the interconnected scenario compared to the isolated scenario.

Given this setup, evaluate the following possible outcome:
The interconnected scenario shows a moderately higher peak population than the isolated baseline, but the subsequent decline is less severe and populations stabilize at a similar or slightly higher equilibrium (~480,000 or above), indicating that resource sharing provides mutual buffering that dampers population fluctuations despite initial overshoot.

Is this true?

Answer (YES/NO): NO